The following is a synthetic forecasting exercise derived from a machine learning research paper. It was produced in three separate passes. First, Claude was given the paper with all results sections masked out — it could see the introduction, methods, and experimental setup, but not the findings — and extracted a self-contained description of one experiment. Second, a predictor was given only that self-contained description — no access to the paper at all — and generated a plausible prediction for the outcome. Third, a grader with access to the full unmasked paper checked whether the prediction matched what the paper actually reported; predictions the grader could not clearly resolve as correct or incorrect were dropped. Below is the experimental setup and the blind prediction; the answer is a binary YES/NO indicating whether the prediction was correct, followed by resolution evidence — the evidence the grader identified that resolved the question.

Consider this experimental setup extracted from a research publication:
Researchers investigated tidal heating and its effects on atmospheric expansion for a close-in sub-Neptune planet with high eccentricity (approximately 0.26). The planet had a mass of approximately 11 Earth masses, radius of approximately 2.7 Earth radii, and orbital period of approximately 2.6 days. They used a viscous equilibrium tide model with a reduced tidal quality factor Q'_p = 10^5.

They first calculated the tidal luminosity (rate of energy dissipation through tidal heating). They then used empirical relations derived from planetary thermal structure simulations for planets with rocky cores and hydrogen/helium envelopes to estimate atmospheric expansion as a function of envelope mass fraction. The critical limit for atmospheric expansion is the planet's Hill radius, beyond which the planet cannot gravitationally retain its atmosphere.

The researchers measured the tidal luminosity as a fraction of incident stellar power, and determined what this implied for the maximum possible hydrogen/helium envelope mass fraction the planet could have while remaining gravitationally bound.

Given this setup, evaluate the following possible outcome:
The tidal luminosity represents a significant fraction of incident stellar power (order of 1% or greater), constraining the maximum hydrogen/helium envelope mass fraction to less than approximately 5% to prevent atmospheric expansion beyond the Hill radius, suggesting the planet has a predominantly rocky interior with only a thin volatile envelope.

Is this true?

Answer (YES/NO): NO